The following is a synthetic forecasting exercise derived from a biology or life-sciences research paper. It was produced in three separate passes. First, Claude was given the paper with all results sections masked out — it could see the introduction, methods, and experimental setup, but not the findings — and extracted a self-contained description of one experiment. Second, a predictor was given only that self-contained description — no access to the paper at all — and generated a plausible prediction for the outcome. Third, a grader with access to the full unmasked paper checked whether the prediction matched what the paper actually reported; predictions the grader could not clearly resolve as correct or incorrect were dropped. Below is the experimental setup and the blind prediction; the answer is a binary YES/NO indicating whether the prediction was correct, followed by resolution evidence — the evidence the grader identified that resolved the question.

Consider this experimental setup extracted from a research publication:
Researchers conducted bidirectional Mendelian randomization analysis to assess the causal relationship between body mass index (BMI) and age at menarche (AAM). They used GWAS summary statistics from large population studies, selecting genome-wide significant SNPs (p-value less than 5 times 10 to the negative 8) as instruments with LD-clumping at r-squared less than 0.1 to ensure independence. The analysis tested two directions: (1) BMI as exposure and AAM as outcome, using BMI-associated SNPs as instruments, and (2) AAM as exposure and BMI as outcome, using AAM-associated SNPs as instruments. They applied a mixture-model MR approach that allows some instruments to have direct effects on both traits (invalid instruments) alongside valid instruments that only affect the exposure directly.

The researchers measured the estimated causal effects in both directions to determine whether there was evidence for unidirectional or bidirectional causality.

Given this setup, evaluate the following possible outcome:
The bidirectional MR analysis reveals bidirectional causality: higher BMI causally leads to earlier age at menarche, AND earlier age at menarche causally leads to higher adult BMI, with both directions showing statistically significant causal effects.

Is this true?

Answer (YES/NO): NO